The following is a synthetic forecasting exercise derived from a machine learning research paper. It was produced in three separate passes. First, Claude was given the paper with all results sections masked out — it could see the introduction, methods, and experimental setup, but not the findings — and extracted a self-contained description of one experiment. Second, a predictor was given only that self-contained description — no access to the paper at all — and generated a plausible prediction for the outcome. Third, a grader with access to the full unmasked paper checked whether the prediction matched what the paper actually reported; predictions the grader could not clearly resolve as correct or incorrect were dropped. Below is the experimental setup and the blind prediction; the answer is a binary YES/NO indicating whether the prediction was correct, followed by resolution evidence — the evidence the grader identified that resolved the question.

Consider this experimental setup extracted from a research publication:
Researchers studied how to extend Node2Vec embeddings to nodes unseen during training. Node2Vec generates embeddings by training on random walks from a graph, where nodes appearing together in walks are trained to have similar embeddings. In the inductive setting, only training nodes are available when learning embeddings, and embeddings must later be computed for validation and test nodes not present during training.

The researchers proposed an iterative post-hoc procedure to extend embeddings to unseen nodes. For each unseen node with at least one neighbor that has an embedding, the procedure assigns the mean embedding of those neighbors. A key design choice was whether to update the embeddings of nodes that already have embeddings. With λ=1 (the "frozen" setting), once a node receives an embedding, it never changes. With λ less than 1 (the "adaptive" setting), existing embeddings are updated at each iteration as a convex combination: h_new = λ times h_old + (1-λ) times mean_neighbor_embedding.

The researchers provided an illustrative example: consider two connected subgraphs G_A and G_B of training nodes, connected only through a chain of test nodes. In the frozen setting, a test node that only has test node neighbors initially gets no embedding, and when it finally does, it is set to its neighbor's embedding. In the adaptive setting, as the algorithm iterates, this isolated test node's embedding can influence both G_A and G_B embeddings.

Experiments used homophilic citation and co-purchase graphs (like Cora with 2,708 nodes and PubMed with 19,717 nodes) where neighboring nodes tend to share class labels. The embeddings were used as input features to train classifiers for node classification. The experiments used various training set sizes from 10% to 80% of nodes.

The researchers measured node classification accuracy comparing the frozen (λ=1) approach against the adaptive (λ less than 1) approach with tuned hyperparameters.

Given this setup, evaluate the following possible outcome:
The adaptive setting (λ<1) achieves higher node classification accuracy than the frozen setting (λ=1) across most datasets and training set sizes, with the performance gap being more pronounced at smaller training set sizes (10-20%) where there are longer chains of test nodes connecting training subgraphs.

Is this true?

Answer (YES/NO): YES